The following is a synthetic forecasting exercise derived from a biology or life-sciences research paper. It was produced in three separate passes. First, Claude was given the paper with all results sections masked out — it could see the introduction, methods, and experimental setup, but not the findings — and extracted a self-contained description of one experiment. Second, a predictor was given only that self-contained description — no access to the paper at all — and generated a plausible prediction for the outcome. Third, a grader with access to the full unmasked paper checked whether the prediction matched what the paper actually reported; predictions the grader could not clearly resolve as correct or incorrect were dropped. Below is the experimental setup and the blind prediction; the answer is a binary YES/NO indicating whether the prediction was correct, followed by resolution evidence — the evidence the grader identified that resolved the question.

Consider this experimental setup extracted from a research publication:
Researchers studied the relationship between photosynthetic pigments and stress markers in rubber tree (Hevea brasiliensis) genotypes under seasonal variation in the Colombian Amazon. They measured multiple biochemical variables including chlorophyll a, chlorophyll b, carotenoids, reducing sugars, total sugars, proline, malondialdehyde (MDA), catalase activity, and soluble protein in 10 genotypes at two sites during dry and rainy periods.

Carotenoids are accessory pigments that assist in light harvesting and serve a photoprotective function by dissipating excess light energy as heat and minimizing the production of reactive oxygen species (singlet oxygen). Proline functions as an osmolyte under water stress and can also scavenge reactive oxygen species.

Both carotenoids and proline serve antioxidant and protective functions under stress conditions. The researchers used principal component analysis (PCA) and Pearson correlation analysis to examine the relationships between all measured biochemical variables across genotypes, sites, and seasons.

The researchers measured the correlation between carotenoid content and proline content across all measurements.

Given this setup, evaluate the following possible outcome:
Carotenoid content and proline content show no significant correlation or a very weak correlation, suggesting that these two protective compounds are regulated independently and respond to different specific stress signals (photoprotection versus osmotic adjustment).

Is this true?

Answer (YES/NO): YES